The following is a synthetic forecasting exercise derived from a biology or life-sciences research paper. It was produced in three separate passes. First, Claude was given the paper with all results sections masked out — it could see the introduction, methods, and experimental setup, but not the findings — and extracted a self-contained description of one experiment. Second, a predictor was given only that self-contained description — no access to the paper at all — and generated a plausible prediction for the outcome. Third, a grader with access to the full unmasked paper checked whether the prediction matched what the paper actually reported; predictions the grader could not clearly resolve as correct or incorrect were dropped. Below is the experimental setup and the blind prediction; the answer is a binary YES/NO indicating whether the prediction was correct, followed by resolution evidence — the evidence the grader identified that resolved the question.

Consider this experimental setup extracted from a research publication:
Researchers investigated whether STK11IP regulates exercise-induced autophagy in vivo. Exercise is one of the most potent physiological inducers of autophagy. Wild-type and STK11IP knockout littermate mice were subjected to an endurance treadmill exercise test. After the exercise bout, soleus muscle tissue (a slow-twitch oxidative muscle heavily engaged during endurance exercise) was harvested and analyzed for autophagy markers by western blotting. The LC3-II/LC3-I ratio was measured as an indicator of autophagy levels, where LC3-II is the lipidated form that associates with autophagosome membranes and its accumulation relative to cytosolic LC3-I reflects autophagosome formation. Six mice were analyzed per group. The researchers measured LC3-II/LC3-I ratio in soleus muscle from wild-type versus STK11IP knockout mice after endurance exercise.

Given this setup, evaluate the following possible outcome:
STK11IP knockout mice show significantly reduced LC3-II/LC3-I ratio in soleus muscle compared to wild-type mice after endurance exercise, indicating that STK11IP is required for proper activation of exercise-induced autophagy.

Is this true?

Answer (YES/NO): NO